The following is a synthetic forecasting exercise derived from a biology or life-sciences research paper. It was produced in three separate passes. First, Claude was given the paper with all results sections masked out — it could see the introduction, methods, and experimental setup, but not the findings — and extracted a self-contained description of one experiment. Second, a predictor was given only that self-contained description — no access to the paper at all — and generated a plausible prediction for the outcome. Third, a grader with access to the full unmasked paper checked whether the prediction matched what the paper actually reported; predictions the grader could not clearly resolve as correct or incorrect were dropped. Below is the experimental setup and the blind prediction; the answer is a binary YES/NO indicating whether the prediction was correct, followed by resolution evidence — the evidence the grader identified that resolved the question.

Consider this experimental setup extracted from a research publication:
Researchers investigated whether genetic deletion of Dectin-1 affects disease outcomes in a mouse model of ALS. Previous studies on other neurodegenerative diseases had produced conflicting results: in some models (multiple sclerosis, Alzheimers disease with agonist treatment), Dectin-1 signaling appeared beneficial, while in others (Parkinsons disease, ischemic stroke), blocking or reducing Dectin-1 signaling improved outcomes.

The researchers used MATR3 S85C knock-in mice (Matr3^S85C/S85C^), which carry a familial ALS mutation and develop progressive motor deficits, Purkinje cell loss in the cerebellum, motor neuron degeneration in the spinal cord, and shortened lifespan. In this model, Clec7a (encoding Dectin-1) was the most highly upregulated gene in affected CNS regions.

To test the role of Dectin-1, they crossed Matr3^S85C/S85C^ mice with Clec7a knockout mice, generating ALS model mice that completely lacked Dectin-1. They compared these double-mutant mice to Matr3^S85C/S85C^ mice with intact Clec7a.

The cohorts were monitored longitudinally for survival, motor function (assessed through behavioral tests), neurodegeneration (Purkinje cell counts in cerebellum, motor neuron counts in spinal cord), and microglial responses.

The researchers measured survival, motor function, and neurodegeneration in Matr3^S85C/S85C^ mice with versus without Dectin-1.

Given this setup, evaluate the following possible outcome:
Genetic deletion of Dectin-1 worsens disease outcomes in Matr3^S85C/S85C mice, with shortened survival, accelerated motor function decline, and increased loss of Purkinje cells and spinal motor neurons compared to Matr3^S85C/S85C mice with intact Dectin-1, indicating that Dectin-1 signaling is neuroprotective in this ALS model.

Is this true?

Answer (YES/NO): NO